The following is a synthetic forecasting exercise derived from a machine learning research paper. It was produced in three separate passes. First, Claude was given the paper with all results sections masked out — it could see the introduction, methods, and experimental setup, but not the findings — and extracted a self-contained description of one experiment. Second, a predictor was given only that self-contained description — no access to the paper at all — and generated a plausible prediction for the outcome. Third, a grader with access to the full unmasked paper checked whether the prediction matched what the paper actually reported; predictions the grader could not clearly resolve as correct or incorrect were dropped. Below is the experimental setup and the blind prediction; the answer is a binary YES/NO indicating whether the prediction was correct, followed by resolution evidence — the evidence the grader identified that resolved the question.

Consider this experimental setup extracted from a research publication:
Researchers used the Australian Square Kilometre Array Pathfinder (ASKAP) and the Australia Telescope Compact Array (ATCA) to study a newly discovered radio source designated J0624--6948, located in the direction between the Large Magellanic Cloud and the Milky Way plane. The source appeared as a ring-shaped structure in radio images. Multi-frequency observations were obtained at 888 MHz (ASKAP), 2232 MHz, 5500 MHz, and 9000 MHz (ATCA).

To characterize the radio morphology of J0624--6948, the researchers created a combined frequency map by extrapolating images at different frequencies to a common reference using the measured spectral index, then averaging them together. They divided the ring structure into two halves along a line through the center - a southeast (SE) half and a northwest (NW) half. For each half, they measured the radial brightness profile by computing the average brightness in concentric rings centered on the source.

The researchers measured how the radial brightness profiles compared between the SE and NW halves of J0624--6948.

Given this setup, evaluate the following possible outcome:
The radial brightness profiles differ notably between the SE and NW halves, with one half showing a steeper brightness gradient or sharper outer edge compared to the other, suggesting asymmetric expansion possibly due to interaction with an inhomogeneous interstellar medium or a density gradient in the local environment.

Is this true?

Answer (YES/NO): NO